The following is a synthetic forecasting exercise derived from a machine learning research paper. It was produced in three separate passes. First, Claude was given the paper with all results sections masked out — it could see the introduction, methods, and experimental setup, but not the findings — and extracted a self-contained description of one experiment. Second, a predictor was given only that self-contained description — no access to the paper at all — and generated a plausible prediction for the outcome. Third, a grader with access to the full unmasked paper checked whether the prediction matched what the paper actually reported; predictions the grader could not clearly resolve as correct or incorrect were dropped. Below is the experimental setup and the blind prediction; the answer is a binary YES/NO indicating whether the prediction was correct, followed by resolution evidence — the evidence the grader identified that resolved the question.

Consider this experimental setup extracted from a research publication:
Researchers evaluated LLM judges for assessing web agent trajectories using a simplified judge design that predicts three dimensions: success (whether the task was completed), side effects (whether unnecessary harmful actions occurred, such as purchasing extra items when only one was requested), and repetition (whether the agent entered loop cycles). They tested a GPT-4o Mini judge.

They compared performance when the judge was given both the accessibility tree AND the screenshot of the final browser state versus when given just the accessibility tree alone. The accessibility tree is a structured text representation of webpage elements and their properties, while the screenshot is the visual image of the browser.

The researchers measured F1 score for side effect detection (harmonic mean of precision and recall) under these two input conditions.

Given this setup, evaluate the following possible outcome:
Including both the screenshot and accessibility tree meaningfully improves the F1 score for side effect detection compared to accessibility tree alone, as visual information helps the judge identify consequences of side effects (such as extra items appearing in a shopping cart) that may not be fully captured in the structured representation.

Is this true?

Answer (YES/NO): NO